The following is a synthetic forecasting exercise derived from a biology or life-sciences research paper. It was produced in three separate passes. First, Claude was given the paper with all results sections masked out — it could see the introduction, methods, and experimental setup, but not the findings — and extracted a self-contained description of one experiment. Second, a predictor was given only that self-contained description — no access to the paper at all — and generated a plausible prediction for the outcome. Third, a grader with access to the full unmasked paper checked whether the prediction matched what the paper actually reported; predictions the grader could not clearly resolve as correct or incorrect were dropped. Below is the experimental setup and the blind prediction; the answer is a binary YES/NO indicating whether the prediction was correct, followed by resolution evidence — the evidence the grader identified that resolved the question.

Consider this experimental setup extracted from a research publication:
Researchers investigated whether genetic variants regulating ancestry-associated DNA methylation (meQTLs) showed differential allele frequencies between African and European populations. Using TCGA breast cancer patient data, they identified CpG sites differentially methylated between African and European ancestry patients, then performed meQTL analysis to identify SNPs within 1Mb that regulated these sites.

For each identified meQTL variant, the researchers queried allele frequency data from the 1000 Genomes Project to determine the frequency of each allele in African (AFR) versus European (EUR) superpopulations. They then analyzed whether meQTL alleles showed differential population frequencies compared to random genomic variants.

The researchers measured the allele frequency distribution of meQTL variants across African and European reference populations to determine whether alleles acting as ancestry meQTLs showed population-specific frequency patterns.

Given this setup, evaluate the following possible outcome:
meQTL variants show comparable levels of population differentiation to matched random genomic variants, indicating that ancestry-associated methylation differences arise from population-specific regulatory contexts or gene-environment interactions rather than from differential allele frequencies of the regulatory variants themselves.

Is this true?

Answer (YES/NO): NO